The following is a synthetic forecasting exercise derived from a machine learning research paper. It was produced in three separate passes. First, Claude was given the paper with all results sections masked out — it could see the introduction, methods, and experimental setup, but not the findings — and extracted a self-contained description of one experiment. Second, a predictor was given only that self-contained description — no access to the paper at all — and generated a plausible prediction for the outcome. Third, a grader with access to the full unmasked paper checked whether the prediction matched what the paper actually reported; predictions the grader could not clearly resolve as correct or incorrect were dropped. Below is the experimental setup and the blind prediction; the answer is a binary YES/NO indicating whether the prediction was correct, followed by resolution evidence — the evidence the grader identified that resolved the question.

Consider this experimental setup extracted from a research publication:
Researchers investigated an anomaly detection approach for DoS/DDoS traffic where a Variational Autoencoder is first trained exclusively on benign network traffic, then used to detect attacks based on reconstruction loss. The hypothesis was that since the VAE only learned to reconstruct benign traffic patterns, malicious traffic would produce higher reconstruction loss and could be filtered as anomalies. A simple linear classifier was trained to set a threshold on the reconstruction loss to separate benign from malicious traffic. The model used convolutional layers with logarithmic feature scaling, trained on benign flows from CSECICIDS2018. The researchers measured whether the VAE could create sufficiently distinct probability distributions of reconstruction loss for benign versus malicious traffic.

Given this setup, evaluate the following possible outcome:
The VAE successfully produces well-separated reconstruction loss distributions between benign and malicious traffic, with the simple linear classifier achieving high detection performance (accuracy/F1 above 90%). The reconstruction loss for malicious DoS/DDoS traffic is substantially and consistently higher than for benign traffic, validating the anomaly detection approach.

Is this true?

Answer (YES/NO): NO